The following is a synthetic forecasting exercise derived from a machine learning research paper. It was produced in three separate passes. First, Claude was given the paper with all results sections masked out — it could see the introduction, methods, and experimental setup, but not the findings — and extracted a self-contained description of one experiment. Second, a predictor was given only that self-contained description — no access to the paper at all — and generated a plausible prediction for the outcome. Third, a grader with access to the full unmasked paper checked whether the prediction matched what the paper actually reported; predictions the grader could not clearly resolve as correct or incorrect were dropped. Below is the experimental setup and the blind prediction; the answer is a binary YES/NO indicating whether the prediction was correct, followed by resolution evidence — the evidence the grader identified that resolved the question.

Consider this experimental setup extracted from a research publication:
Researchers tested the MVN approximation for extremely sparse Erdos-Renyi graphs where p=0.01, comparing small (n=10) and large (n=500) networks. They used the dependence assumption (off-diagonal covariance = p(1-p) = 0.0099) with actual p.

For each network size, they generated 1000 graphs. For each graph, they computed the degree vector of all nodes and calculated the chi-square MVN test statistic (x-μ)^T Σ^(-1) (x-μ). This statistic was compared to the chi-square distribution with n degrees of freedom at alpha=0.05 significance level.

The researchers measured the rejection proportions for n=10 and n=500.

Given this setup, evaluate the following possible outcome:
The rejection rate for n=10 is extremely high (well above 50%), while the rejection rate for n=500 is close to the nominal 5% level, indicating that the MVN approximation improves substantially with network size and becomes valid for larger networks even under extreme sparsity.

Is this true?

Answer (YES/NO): NO